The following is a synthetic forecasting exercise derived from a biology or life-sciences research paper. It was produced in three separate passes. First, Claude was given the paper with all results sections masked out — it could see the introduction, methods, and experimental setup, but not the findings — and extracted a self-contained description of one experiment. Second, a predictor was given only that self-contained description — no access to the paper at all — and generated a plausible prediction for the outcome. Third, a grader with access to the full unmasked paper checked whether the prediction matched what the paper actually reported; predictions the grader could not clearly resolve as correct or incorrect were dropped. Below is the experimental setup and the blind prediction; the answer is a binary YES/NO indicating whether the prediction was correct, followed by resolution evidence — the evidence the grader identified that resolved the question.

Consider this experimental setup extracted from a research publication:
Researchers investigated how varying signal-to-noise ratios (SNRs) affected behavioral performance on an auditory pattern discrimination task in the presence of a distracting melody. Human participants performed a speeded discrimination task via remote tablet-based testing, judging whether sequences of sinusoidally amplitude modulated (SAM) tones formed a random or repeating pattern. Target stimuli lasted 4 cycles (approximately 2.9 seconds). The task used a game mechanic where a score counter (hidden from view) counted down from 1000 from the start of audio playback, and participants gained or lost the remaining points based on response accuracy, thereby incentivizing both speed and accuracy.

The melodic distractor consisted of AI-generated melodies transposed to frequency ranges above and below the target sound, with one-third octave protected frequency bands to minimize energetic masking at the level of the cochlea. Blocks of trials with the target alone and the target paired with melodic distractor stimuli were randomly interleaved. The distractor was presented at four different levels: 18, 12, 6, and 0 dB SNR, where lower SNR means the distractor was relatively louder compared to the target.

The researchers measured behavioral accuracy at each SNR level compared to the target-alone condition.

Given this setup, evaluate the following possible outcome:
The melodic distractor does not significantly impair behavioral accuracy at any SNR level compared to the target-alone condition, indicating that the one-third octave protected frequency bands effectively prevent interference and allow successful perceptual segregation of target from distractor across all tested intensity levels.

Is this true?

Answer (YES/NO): NO